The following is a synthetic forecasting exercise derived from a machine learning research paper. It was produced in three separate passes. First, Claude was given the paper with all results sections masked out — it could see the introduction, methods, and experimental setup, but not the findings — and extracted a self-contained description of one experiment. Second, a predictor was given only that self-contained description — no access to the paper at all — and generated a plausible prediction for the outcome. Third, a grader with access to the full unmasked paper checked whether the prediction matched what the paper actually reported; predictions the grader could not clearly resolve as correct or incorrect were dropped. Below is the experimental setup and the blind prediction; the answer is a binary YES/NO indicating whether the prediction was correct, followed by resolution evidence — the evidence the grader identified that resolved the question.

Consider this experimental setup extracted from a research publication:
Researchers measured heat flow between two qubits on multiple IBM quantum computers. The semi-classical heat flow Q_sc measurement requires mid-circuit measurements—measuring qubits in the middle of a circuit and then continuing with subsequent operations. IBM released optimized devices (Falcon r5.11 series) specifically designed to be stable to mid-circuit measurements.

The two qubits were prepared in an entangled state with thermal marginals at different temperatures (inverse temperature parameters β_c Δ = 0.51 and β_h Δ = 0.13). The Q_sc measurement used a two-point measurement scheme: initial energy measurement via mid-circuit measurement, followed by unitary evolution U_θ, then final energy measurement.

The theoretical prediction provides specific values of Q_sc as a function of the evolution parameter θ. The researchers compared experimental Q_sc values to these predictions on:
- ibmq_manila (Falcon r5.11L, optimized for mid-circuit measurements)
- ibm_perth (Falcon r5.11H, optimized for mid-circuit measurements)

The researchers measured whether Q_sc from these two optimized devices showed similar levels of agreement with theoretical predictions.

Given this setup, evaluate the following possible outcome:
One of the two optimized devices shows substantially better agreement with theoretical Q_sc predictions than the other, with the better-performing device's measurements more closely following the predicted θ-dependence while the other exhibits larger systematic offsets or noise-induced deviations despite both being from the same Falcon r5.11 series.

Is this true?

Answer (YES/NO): YES